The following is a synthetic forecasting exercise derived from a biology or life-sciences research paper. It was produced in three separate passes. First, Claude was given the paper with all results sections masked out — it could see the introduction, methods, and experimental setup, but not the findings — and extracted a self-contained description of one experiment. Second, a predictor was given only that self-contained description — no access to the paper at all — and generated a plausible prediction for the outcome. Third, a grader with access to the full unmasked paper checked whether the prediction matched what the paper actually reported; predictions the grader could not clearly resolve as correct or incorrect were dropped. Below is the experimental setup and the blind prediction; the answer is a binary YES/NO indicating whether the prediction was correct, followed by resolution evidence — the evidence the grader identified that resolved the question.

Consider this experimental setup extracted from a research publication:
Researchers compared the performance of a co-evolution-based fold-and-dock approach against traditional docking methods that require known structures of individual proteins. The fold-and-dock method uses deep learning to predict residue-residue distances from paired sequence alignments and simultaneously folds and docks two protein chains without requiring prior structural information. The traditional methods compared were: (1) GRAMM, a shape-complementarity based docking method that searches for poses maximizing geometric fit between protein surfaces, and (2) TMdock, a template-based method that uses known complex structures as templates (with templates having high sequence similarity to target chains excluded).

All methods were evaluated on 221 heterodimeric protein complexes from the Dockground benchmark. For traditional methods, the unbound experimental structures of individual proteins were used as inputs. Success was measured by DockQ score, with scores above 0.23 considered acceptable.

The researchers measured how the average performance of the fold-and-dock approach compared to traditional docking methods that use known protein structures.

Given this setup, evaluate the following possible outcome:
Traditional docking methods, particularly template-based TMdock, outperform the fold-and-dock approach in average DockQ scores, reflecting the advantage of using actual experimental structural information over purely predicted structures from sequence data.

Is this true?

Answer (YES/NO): NO